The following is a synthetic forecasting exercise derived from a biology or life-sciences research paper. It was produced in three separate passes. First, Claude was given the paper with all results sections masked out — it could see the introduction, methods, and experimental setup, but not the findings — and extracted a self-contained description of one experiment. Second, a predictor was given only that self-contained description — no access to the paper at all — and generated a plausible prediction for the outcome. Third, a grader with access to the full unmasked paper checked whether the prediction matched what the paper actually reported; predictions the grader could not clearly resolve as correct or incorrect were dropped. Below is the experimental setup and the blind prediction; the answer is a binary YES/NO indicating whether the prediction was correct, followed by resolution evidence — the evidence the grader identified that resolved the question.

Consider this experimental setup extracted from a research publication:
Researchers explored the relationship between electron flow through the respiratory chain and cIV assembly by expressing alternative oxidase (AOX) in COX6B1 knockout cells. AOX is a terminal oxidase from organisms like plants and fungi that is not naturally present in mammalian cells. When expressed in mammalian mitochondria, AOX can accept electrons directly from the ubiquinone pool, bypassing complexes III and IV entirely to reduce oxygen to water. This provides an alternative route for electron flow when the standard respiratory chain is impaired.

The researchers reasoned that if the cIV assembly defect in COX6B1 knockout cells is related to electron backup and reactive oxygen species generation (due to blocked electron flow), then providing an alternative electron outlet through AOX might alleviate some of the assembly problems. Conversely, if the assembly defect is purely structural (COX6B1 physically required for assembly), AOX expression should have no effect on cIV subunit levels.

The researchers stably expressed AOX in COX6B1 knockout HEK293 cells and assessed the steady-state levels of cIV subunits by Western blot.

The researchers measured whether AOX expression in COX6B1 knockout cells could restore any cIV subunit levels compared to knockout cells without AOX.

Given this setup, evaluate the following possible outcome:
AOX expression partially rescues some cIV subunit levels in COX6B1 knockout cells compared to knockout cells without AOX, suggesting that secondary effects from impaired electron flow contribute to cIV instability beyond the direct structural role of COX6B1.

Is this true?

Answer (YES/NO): YES